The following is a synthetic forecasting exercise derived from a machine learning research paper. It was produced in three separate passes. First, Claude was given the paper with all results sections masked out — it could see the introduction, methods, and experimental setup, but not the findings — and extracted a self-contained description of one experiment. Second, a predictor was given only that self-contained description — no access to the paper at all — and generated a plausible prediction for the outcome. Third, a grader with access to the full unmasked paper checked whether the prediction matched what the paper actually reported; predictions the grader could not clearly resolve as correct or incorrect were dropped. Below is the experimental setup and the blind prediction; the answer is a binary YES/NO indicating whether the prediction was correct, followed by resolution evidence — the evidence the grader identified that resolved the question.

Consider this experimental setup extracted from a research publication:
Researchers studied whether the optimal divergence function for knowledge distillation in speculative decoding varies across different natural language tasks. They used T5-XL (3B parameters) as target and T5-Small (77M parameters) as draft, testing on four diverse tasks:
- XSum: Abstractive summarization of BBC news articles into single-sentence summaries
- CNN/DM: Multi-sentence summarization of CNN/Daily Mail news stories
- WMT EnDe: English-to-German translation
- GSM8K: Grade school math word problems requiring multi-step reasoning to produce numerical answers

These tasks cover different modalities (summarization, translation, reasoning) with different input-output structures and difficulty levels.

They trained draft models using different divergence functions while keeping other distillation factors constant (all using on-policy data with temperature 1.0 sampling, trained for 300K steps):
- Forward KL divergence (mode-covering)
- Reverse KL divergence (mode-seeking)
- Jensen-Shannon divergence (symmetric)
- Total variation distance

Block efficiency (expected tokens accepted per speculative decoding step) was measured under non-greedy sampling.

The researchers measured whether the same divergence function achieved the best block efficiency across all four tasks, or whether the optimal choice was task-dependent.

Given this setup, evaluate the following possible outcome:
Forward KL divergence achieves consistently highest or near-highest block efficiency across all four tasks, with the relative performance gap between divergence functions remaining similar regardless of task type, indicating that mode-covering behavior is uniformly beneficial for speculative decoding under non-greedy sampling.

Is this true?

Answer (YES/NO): NO